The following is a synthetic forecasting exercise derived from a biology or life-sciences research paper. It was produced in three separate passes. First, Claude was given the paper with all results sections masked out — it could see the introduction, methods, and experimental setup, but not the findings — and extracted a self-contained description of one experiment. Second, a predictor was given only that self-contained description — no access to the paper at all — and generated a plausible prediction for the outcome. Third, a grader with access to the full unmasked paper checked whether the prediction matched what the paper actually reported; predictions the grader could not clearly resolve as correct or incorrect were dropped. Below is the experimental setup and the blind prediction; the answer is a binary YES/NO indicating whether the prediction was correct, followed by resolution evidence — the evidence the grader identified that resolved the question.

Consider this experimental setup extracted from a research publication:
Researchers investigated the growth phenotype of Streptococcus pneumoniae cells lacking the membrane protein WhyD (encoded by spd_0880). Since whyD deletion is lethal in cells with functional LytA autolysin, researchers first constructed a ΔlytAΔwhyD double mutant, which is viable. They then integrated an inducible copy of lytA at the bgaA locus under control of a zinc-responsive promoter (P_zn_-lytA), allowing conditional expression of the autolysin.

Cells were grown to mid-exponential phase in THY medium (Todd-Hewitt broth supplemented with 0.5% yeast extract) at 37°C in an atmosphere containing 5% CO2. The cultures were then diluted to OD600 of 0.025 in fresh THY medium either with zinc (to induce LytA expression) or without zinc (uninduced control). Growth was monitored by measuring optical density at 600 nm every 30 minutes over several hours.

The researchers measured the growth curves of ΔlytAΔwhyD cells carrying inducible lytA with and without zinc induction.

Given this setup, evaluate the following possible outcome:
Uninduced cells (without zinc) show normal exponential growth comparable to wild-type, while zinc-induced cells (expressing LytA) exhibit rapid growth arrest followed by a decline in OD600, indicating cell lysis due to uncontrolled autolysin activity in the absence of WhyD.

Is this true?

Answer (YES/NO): YES